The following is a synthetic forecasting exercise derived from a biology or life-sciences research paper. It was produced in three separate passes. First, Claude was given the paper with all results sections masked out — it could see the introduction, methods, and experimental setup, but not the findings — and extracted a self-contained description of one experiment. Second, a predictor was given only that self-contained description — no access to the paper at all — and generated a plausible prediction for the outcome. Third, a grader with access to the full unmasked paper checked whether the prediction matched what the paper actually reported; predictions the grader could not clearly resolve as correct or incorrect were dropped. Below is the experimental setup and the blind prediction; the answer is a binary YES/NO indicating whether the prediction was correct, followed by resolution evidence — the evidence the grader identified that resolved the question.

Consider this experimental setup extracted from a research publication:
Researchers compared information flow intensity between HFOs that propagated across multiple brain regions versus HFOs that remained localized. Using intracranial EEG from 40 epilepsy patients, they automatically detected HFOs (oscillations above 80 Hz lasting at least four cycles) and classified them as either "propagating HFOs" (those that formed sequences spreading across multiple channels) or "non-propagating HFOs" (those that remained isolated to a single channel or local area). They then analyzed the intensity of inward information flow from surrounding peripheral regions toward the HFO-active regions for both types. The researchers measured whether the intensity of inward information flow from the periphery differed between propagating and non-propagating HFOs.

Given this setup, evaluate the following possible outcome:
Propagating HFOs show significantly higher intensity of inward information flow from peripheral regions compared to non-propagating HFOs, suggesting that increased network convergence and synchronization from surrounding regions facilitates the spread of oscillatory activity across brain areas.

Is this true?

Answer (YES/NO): YES